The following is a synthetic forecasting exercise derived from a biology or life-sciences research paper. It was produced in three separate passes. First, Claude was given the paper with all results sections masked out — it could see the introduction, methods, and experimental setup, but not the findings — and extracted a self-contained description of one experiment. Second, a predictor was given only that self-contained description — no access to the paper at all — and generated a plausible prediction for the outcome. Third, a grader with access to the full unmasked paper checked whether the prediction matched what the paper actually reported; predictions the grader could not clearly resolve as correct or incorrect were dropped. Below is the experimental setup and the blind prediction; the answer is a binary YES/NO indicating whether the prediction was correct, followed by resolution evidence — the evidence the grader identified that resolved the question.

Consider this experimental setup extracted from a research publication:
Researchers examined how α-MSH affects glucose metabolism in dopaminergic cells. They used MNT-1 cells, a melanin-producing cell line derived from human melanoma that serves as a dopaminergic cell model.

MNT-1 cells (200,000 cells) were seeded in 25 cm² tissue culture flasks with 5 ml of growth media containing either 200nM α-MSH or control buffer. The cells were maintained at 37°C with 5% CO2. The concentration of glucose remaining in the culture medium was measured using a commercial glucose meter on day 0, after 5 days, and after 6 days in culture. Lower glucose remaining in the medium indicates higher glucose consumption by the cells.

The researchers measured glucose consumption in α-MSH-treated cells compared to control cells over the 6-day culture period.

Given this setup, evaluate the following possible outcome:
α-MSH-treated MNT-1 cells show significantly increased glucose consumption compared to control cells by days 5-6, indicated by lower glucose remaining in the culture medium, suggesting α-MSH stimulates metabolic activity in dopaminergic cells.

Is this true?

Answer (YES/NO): YES